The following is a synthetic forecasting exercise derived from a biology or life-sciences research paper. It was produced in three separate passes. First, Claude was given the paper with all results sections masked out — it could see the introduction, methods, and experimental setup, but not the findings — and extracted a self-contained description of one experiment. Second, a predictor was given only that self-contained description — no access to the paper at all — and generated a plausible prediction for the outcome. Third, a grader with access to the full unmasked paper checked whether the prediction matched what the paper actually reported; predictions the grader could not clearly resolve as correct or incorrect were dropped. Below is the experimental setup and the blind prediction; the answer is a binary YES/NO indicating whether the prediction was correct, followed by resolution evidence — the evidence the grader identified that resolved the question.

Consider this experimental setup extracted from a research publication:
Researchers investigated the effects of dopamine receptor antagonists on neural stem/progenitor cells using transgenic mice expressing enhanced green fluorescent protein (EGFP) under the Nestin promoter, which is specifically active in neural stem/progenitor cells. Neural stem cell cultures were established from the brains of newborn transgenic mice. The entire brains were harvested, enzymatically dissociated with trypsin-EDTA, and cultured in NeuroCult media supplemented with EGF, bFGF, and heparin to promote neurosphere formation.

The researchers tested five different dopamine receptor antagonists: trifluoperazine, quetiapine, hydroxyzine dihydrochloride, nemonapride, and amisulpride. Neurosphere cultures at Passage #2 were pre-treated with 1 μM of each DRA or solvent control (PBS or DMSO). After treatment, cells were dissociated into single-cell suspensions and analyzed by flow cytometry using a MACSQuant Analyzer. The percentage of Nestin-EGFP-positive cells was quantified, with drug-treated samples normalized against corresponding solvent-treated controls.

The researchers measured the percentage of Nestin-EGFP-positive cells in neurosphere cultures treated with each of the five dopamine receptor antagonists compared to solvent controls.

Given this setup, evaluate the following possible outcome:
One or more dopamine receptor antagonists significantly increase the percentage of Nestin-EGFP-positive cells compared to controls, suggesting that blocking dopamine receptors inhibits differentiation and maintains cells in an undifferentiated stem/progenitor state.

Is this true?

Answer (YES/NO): NO